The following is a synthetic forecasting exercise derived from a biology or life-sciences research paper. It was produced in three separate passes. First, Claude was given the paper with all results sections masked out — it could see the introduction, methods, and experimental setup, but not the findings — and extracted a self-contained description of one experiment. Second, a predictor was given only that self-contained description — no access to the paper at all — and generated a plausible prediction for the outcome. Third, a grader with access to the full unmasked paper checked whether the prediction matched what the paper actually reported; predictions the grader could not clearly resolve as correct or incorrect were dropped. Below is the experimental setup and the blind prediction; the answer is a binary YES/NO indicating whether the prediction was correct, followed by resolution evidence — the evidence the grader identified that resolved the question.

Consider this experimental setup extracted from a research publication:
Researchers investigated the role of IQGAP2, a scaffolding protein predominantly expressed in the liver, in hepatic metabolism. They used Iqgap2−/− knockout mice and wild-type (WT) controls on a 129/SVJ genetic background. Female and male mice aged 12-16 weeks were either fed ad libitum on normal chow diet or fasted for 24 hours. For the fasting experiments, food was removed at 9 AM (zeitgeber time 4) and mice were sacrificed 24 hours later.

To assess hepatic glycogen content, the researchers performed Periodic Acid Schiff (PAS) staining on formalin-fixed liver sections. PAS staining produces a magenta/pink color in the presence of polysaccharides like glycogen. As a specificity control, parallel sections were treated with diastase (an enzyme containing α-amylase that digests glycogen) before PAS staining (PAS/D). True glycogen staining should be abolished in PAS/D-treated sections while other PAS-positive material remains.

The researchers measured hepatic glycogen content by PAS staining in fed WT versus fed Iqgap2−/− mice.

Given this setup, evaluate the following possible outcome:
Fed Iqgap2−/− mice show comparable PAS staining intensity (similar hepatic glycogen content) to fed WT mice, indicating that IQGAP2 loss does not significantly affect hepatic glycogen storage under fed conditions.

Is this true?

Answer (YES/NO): NO